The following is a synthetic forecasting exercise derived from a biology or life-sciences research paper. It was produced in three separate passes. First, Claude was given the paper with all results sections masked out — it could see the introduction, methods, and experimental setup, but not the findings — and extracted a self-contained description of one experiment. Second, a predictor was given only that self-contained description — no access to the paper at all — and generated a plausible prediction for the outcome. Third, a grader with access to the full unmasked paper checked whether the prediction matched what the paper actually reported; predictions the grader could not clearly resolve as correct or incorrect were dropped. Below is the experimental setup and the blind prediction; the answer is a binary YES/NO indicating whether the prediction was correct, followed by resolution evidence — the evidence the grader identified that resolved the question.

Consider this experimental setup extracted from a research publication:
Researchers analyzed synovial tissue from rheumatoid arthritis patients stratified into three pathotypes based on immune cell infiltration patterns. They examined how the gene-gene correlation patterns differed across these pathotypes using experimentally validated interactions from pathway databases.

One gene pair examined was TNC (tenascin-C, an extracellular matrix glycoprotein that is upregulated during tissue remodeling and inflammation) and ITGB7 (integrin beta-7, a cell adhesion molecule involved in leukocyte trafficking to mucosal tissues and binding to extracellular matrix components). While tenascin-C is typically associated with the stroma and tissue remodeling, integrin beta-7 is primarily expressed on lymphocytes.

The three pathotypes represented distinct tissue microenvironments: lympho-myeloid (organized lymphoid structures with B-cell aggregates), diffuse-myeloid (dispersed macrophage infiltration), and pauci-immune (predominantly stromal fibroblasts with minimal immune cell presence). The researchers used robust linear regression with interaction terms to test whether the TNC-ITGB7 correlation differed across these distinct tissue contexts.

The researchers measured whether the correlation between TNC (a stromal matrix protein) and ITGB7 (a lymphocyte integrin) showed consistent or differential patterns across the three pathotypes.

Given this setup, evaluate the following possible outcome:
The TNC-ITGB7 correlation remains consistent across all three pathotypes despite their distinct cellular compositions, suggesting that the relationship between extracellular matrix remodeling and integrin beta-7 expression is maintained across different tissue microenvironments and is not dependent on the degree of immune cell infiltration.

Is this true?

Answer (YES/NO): NO